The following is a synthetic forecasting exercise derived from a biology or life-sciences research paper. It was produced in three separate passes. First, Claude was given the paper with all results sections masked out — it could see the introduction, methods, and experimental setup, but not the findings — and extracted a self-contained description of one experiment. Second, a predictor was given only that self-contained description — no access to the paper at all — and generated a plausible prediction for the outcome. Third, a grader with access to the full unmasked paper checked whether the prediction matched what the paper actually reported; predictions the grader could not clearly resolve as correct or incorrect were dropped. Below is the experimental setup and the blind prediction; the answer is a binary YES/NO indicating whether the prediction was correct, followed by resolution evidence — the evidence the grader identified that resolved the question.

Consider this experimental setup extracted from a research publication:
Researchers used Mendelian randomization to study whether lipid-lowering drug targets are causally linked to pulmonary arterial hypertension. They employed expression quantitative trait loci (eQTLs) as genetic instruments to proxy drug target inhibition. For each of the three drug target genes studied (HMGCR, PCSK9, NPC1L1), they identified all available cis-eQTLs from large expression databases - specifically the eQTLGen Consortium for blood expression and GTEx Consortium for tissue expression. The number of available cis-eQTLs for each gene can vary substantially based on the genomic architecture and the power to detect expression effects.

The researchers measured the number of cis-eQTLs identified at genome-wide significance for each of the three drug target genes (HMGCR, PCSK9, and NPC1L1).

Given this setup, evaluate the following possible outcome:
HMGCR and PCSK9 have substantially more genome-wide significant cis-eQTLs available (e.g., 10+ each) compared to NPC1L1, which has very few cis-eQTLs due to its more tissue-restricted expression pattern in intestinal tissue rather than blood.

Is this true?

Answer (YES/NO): NO